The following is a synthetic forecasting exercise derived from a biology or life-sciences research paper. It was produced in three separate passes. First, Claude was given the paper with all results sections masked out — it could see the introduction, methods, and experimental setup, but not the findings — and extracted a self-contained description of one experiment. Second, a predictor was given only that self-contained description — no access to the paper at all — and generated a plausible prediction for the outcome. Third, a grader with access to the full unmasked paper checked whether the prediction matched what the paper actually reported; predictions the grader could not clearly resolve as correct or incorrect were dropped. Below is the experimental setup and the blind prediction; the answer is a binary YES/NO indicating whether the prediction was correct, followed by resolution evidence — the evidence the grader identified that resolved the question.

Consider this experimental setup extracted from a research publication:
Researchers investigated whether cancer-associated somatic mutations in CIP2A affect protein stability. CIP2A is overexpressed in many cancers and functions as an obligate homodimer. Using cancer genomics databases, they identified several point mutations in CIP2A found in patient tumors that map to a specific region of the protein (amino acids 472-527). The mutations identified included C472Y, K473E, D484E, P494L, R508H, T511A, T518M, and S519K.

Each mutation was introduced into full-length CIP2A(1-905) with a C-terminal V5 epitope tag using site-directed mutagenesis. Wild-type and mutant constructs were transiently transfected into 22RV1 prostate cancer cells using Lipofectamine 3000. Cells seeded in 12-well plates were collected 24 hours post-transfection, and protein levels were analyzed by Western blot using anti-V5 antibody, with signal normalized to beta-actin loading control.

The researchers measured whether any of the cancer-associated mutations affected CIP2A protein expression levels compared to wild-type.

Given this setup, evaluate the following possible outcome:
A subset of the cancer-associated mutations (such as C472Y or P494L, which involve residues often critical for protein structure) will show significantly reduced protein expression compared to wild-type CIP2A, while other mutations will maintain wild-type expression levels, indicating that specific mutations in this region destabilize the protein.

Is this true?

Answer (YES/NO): NO